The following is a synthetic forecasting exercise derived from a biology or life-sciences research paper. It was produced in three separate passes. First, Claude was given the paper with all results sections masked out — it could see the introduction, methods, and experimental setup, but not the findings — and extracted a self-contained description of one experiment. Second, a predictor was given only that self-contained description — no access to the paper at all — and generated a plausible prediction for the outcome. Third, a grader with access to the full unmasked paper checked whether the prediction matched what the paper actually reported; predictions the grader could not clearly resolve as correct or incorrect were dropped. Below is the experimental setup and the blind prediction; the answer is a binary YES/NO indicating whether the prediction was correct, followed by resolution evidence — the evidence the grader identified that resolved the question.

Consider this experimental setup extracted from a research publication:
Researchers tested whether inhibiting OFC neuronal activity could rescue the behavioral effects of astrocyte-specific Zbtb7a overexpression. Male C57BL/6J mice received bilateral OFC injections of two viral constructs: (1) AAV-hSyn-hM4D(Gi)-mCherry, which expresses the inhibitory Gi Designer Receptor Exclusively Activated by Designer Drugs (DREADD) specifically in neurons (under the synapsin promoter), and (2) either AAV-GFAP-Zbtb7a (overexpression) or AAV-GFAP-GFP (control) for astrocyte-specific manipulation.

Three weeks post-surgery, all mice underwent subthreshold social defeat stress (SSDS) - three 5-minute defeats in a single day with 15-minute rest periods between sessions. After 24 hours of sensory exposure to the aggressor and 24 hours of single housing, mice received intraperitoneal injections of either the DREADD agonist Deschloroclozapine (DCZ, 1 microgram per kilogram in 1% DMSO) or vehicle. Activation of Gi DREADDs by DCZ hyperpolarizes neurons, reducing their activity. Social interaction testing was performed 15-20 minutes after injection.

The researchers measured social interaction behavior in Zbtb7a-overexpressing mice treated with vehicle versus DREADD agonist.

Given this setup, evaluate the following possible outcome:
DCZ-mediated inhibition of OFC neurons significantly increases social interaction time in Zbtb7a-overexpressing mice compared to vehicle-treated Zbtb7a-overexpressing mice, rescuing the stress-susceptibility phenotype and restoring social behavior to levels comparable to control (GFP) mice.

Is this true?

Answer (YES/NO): YES